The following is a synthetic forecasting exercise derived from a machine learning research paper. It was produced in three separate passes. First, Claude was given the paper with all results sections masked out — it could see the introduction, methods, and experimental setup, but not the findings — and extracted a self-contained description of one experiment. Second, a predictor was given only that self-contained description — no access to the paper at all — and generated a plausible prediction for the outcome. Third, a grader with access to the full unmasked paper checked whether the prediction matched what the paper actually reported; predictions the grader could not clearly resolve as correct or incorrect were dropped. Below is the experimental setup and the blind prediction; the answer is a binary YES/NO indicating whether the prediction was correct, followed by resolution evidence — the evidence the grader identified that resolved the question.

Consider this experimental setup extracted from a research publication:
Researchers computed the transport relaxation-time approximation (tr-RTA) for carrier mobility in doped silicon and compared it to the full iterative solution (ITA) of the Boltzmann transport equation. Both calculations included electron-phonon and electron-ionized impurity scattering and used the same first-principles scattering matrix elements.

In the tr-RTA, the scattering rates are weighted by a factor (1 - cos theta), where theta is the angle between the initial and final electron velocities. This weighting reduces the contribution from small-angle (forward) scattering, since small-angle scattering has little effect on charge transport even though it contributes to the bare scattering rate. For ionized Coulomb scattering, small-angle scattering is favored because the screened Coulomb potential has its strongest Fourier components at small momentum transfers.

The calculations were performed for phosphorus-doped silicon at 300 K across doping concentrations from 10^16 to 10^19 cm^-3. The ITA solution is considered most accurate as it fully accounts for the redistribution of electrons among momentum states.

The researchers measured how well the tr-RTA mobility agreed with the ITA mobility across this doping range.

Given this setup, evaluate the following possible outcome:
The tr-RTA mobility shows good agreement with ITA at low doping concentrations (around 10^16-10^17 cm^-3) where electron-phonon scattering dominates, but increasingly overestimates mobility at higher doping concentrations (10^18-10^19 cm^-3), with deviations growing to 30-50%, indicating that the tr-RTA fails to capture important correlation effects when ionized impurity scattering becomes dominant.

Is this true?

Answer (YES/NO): NO